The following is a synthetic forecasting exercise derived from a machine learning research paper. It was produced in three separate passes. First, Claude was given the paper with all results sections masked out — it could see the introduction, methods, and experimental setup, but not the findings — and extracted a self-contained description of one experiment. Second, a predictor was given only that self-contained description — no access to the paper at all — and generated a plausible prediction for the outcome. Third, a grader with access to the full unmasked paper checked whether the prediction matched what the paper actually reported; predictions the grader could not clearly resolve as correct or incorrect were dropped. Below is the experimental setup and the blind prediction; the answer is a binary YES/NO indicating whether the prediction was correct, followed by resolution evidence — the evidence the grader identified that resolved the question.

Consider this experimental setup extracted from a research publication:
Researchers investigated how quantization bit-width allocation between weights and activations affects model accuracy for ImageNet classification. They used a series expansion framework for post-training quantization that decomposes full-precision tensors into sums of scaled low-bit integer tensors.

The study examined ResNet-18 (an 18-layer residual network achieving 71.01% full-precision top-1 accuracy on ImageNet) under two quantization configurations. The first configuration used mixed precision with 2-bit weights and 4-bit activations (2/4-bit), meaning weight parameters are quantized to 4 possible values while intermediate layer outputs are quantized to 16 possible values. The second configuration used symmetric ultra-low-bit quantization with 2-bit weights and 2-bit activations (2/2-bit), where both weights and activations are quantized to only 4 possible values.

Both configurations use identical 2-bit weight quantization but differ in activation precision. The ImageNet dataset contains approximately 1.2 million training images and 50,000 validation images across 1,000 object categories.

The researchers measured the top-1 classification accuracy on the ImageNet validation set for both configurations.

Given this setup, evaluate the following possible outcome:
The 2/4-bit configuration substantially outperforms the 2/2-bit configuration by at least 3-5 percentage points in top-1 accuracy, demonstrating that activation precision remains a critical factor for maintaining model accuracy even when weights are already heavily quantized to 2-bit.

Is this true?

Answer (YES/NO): YES